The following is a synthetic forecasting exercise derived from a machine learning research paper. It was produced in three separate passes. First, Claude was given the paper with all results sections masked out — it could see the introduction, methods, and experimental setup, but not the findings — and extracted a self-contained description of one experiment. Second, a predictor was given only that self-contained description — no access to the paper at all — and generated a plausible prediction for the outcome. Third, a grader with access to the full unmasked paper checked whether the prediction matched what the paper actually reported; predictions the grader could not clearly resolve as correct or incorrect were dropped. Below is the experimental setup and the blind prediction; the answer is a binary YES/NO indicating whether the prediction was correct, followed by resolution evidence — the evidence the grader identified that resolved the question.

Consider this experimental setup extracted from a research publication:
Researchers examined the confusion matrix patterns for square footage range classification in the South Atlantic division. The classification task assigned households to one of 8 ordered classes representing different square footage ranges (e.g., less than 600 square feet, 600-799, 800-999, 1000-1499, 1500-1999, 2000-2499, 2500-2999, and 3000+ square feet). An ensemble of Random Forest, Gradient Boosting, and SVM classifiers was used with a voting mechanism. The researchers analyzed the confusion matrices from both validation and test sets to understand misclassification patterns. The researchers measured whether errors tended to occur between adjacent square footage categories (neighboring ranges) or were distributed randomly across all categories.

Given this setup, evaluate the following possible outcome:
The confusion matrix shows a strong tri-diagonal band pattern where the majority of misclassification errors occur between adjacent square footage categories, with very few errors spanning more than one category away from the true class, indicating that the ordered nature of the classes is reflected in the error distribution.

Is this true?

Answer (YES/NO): NO